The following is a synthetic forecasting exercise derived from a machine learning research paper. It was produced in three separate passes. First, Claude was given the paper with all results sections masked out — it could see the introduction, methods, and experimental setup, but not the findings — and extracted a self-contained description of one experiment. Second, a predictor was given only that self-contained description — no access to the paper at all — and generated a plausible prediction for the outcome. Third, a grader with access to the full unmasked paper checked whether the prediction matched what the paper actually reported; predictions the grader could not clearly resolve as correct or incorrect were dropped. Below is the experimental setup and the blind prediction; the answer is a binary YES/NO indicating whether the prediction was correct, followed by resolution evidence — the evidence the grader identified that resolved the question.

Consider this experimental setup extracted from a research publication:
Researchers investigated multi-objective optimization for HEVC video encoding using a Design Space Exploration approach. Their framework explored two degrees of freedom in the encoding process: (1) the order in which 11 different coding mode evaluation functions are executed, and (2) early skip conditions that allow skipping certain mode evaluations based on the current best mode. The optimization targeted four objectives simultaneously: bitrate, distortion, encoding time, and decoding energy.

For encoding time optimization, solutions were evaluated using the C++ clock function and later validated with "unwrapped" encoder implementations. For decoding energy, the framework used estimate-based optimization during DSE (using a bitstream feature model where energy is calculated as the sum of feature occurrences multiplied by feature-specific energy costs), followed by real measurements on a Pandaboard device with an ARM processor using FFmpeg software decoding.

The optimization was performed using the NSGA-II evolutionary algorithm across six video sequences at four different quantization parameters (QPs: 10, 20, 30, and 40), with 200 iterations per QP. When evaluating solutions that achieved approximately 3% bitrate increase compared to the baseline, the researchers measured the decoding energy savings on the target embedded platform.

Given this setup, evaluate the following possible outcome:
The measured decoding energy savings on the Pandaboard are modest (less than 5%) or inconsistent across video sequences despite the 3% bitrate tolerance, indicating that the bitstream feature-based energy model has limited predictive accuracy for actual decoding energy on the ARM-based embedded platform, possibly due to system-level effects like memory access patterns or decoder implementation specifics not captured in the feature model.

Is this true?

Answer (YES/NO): NO